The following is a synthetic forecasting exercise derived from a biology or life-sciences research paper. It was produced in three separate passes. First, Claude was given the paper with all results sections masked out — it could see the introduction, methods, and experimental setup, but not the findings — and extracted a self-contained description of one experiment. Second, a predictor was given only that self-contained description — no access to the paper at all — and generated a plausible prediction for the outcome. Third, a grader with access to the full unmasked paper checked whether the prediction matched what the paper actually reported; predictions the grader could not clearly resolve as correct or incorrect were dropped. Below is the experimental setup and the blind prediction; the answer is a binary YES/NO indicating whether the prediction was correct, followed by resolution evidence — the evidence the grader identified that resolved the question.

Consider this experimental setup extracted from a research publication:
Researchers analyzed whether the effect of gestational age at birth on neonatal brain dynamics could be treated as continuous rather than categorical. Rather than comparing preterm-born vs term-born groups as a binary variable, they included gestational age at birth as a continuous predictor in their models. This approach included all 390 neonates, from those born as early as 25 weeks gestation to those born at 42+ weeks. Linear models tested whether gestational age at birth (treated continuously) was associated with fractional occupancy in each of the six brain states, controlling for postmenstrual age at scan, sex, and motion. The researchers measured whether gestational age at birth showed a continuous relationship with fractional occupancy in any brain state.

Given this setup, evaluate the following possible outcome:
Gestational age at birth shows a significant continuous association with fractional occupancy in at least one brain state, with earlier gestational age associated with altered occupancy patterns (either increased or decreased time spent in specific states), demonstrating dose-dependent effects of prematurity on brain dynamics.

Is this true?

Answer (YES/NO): YES